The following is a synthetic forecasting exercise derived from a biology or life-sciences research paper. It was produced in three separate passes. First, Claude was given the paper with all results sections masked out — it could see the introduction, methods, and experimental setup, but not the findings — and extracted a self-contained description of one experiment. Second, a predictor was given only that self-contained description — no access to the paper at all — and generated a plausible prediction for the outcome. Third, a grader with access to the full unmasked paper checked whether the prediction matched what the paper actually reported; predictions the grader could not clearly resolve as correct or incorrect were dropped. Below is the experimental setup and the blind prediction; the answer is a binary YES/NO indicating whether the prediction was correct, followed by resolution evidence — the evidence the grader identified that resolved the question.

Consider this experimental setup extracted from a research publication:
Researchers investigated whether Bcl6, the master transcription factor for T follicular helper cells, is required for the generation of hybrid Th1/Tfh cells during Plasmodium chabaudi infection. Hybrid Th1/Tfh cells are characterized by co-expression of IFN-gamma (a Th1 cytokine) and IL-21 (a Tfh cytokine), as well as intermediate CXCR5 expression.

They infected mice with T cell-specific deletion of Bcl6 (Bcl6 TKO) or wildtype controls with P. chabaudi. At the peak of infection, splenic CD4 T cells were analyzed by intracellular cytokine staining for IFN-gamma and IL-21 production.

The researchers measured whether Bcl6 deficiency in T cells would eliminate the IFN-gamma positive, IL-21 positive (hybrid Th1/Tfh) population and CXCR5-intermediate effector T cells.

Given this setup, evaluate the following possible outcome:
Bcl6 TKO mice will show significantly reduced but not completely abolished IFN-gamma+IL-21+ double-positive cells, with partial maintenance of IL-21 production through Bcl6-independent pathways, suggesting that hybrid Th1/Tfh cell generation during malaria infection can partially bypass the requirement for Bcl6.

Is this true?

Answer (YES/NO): NO